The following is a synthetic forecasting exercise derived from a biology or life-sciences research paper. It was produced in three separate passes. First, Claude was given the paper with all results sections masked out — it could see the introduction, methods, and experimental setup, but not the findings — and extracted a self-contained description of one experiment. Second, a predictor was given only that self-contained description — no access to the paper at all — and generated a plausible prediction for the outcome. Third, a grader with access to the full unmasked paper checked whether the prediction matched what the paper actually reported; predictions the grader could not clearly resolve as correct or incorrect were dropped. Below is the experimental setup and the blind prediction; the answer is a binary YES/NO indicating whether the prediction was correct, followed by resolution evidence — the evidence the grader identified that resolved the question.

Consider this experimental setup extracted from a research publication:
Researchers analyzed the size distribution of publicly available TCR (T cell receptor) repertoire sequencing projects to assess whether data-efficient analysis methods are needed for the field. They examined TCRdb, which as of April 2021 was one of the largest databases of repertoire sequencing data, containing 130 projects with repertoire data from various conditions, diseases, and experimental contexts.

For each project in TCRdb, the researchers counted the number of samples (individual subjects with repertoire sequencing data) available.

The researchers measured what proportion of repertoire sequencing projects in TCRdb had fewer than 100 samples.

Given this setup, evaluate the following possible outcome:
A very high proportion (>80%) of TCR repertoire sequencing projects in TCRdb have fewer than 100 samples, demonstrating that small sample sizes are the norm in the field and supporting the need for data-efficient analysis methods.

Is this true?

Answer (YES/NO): YES